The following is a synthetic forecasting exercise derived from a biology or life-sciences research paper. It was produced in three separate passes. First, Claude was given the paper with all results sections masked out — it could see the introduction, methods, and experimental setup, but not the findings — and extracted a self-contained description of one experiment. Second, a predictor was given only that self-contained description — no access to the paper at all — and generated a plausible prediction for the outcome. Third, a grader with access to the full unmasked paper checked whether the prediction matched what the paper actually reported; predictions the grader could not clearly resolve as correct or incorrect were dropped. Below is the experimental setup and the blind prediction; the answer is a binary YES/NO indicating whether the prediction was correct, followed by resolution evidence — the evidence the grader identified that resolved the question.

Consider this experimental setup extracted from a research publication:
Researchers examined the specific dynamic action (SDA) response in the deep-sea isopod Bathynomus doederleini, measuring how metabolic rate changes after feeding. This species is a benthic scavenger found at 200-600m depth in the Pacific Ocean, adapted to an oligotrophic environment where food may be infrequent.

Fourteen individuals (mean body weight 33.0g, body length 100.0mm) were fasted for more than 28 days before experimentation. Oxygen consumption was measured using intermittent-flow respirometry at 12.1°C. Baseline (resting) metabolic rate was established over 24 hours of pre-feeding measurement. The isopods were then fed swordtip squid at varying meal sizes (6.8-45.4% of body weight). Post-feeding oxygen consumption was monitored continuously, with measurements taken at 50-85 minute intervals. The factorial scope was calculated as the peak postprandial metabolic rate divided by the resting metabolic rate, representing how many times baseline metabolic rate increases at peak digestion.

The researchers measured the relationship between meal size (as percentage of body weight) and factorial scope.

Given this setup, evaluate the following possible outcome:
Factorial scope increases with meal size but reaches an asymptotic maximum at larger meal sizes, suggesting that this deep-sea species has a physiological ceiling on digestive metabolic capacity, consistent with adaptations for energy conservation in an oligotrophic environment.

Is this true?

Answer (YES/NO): NO